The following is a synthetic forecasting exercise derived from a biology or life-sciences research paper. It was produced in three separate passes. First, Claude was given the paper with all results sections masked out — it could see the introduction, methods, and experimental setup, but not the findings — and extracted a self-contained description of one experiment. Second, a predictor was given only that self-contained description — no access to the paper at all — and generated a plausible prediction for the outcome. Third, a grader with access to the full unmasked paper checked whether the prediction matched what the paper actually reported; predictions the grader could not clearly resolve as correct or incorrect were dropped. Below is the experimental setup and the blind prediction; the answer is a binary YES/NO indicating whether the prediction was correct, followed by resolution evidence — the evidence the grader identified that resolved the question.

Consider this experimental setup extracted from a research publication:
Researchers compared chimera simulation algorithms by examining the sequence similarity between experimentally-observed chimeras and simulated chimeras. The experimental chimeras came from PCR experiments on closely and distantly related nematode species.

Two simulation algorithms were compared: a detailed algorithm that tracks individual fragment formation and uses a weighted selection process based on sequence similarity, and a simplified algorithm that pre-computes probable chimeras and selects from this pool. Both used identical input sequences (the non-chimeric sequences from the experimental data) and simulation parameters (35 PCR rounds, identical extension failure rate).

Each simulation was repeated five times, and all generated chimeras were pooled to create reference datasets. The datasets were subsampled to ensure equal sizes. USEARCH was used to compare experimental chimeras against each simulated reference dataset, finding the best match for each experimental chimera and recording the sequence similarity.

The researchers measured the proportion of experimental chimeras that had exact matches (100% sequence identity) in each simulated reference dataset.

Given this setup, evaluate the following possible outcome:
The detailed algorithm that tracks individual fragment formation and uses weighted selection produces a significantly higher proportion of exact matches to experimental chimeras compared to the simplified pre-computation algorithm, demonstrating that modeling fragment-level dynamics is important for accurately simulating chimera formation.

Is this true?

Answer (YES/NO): NO